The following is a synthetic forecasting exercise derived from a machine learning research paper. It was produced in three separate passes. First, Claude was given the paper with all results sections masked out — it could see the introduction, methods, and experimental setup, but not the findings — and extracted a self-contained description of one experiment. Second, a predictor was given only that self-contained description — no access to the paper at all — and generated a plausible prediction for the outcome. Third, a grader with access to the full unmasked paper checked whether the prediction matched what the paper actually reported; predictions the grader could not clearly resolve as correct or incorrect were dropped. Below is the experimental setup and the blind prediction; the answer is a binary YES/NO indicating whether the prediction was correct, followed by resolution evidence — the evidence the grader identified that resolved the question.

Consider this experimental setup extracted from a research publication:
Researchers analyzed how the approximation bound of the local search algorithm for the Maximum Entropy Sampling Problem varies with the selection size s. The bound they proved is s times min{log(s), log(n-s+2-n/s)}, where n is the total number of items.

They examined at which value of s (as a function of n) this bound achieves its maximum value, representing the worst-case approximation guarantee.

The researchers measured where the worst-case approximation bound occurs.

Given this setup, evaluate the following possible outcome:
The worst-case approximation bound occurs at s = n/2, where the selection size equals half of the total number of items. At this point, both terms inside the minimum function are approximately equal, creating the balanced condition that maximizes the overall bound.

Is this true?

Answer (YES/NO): YES